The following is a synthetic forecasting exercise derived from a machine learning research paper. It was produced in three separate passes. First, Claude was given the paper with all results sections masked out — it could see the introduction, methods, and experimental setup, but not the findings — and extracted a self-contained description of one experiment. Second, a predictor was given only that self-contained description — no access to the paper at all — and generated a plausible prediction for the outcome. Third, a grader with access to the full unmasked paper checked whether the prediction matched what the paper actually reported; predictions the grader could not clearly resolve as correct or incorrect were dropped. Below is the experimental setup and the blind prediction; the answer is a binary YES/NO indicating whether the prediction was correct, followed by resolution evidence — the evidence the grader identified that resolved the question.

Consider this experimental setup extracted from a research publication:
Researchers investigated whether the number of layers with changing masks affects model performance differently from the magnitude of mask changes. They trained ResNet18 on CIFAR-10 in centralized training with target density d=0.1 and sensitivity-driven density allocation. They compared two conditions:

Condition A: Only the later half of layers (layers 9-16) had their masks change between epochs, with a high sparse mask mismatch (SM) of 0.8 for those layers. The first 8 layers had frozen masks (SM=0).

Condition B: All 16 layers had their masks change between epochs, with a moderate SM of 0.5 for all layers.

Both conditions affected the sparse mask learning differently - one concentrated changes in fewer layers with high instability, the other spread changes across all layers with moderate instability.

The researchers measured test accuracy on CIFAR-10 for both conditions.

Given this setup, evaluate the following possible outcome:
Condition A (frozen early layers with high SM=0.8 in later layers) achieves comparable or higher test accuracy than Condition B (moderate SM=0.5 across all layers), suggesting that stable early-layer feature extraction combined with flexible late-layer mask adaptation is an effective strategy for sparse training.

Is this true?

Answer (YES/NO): YES